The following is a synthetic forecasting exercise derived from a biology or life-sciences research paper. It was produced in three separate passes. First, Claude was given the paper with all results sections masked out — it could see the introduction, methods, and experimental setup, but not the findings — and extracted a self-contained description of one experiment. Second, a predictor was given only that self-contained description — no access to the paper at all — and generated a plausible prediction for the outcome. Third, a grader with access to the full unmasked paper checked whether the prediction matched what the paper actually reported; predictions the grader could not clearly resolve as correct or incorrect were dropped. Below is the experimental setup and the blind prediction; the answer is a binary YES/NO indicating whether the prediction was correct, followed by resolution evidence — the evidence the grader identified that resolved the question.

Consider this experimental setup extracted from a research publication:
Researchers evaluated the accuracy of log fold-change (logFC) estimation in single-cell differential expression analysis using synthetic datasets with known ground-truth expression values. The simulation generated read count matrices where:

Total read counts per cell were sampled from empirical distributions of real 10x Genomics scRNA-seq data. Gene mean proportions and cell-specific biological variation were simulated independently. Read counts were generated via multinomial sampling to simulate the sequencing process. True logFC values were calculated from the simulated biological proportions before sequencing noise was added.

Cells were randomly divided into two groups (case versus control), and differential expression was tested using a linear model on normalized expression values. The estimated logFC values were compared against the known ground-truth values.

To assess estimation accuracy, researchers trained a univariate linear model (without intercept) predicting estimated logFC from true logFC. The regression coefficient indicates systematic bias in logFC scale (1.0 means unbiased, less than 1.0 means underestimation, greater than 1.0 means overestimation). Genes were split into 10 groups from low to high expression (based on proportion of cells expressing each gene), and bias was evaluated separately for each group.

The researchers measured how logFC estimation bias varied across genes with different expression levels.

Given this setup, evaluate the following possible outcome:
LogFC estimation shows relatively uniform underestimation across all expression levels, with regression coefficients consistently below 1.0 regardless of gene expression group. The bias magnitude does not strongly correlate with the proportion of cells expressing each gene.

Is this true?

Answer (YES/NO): NO